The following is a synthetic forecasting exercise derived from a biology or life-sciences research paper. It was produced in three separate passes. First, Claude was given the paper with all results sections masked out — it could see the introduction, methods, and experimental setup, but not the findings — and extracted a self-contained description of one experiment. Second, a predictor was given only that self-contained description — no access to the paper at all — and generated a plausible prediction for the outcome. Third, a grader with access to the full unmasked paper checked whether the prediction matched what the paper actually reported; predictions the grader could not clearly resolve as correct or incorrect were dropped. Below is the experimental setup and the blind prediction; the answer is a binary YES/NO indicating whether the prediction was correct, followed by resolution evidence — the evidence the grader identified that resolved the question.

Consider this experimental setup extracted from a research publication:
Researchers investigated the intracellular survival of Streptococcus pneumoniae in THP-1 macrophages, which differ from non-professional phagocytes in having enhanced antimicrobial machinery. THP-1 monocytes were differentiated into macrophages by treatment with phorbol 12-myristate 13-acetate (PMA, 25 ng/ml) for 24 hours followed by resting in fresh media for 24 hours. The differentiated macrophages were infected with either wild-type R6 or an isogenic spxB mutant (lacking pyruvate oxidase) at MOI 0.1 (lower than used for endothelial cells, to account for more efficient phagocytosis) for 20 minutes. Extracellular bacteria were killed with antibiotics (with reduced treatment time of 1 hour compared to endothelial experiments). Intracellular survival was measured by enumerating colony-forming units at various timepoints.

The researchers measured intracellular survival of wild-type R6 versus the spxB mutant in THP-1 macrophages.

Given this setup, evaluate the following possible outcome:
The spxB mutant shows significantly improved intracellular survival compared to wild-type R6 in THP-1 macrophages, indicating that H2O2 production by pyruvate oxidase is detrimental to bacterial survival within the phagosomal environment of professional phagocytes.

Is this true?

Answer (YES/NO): NO